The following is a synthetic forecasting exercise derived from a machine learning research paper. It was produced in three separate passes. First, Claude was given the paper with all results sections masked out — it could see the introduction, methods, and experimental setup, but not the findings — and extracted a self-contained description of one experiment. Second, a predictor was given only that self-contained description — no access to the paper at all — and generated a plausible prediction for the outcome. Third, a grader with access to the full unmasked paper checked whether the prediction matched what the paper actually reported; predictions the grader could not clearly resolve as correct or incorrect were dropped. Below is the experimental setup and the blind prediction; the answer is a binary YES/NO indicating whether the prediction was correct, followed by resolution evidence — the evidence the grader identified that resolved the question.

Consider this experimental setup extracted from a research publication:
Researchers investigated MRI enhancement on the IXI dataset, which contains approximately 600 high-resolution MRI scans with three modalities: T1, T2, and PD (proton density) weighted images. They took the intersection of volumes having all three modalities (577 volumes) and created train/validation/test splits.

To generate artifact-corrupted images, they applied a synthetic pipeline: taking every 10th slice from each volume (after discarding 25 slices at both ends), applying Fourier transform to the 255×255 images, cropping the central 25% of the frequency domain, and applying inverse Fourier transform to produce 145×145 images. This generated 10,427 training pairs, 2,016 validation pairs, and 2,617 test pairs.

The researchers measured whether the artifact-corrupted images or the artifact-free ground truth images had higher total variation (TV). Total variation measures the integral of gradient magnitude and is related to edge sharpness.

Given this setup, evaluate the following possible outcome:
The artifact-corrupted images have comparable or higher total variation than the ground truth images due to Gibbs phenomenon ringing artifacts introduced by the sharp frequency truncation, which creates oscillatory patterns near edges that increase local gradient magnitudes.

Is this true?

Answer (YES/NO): YES